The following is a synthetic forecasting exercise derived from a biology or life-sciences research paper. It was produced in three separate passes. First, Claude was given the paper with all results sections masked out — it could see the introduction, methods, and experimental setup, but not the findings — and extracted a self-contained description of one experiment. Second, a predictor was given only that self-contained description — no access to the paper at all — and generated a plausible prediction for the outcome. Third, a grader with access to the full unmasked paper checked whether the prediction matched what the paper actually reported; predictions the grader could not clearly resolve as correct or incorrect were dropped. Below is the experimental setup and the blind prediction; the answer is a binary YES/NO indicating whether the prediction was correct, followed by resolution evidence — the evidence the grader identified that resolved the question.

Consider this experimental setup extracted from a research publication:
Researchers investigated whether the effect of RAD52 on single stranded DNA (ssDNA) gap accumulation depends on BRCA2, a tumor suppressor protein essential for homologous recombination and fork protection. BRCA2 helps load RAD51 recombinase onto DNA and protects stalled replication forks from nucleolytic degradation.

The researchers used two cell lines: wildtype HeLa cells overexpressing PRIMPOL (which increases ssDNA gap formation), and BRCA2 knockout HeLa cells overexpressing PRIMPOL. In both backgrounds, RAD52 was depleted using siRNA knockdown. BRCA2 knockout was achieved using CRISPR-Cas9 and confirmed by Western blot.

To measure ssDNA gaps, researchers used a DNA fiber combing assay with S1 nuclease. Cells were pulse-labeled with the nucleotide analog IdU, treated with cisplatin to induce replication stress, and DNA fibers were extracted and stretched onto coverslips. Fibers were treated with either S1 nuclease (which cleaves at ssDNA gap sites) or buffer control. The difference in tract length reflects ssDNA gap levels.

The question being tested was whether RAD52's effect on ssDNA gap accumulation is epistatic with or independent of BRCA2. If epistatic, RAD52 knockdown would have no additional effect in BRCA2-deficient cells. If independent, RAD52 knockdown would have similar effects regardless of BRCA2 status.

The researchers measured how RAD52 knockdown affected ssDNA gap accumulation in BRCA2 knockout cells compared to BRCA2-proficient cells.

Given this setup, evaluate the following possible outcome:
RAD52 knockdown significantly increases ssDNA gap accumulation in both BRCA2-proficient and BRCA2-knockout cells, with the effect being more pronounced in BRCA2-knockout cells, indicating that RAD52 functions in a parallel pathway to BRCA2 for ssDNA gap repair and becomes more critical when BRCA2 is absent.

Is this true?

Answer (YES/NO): NO